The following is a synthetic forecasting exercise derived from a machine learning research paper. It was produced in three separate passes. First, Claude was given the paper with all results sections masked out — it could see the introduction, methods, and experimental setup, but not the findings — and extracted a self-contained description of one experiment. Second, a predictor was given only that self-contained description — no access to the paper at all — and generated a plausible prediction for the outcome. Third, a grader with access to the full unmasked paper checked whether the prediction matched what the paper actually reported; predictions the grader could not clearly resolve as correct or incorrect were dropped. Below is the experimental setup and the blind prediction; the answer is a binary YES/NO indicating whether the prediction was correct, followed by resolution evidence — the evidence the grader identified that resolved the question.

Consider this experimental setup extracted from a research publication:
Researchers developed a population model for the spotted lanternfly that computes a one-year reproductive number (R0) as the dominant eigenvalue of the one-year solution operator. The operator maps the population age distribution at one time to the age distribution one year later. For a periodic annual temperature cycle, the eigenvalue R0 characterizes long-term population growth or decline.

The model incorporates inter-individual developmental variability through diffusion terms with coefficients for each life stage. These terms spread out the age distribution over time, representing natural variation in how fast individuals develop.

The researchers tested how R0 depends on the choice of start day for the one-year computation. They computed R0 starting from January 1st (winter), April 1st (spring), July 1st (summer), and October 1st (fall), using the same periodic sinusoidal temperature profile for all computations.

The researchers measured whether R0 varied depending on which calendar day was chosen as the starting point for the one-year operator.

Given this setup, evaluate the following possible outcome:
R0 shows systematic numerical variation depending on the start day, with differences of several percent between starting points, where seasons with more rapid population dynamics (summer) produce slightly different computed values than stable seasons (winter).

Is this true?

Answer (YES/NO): NO